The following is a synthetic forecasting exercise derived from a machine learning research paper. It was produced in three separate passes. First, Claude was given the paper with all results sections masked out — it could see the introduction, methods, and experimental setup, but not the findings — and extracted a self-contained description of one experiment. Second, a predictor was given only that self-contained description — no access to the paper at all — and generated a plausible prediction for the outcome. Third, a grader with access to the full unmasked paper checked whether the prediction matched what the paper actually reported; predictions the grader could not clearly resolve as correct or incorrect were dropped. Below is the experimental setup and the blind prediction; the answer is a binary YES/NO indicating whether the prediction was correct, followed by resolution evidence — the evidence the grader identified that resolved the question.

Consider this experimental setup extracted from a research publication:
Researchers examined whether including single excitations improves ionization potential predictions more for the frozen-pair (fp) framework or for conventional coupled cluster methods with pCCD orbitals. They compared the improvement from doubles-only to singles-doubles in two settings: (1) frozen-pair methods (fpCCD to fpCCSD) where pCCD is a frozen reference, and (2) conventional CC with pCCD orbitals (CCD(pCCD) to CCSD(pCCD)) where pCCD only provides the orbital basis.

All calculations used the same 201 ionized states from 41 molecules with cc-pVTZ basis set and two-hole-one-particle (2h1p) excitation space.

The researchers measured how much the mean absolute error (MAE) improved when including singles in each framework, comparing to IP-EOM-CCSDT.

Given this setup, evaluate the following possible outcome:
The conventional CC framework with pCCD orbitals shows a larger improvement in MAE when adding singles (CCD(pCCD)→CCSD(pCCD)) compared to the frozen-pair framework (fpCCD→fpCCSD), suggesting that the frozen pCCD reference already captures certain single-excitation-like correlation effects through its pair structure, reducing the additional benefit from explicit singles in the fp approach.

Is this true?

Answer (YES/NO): YES